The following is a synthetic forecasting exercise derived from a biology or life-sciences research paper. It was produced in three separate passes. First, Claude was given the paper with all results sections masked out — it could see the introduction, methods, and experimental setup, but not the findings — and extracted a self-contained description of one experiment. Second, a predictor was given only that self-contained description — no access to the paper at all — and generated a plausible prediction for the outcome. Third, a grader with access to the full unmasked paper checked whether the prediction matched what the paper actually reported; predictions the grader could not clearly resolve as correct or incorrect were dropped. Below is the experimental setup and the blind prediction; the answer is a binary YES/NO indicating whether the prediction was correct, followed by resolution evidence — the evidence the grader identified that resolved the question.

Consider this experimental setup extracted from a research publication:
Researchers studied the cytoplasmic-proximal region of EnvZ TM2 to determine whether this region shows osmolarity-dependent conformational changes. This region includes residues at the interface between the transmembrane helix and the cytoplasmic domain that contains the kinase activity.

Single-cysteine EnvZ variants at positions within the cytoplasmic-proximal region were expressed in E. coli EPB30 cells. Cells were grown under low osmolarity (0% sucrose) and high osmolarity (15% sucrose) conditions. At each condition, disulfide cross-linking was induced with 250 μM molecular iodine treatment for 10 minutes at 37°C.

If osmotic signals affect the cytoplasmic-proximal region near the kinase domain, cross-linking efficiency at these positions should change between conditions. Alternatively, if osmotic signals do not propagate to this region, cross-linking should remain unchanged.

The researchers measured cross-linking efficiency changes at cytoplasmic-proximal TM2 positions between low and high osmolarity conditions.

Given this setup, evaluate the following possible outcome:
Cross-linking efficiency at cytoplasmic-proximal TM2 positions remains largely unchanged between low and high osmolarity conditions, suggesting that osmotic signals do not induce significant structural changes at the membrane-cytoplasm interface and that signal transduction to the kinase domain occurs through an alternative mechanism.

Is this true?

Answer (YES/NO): YES